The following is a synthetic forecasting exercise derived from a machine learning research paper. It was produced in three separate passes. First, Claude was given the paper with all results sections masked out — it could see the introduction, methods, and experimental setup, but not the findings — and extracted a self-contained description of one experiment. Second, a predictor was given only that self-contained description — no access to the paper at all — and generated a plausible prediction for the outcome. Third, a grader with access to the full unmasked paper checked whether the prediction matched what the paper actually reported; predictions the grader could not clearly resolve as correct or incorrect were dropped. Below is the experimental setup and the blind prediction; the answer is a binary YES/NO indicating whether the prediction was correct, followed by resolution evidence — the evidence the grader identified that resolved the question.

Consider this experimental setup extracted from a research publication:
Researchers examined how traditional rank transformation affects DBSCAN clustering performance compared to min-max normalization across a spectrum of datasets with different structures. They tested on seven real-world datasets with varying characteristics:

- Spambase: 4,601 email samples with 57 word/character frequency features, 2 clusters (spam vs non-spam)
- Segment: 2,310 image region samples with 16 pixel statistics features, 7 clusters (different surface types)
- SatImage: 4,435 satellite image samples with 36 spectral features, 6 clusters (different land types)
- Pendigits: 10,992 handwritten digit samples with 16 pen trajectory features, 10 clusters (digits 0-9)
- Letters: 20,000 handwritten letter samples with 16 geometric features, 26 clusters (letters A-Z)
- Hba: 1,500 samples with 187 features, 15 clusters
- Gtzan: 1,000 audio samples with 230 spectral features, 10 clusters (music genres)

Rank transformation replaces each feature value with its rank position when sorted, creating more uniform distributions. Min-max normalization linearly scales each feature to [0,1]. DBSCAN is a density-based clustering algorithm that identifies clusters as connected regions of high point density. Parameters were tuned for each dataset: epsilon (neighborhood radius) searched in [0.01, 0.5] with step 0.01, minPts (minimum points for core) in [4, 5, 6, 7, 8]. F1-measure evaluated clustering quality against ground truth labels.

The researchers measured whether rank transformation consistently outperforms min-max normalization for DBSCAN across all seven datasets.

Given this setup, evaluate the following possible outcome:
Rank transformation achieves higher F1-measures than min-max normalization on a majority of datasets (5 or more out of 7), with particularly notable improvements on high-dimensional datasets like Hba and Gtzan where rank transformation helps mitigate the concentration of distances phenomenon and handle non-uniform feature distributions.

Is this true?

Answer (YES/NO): NO